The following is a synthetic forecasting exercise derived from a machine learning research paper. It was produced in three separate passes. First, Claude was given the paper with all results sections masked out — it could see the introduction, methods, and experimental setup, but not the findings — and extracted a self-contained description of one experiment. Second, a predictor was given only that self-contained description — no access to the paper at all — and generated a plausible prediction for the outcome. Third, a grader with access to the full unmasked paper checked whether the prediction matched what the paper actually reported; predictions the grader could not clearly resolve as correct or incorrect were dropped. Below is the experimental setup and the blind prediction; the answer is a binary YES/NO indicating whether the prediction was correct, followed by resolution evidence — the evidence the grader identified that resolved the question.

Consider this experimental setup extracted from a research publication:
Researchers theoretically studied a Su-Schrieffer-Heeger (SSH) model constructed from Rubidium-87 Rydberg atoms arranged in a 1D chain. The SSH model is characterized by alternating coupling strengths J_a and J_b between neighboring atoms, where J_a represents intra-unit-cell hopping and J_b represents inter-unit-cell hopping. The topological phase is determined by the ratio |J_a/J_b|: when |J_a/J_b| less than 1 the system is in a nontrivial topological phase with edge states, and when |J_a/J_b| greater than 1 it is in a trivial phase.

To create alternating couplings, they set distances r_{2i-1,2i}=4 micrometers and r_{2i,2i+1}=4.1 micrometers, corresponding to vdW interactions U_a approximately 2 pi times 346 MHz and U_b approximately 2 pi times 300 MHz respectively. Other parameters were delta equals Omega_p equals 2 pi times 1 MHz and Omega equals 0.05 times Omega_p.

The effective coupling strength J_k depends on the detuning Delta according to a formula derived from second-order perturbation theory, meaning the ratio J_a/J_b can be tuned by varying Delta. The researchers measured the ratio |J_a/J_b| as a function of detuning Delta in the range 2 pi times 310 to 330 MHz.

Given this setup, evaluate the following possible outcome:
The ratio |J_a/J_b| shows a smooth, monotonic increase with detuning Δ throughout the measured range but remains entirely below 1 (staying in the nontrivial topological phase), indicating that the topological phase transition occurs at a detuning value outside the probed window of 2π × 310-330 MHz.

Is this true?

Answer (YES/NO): NO